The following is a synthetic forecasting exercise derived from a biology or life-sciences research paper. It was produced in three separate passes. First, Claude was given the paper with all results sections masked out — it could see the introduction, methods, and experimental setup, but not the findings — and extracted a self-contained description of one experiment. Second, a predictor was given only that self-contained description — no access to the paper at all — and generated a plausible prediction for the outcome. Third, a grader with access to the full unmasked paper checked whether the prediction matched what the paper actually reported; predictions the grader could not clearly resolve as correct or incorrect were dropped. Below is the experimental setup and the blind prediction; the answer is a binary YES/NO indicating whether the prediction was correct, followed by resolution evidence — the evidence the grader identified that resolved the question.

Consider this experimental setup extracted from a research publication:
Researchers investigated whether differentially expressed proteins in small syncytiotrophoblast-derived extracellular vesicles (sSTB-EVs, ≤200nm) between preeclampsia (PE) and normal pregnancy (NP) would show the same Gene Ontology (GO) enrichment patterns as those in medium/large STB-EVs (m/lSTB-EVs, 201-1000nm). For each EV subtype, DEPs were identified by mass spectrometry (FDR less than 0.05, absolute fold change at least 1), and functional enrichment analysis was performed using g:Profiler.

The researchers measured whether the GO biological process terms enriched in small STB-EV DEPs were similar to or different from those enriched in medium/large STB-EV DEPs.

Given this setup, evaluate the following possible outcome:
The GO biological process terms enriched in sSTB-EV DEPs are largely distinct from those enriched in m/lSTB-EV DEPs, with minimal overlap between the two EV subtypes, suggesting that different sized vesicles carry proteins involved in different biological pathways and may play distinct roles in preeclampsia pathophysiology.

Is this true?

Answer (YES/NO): YES